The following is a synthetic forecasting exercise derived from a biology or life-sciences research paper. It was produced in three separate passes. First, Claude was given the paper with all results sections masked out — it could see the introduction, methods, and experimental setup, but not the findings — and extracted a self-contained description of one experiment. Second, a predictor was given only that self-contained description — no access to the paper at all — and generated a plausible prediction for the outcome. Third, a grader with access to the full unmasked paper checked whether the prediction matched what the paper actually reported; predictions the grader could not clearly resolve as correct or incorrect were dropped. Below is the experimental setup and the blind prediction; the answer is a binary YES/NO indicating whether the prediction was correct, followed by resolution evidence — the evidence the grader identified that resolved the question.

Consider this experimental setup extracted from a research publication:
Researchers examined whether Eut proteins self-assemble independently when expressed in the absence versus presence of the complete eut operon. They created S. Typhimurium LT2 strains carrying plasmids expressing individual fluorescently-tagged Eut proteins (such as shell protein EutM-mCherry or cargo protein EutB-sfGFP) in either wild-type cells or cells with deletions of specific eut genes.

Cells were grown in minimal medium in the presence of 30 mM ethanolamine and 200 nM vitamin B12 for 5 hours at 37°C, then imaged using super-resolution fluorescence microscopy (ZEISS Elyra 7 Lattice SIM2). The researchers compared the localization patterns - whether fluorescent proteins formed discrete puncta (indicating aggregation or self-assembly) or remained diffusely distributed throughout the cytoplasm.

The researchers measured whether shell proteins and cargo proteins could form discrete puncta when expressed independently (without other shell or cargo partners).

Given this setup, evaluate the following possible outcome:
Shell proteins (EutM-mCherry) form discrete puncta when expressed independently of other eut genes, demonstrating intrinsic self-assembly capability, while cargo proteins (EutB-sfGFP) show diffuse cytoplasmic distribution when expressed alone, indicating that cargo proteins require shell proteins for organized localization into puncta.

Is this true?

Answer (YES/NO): NO